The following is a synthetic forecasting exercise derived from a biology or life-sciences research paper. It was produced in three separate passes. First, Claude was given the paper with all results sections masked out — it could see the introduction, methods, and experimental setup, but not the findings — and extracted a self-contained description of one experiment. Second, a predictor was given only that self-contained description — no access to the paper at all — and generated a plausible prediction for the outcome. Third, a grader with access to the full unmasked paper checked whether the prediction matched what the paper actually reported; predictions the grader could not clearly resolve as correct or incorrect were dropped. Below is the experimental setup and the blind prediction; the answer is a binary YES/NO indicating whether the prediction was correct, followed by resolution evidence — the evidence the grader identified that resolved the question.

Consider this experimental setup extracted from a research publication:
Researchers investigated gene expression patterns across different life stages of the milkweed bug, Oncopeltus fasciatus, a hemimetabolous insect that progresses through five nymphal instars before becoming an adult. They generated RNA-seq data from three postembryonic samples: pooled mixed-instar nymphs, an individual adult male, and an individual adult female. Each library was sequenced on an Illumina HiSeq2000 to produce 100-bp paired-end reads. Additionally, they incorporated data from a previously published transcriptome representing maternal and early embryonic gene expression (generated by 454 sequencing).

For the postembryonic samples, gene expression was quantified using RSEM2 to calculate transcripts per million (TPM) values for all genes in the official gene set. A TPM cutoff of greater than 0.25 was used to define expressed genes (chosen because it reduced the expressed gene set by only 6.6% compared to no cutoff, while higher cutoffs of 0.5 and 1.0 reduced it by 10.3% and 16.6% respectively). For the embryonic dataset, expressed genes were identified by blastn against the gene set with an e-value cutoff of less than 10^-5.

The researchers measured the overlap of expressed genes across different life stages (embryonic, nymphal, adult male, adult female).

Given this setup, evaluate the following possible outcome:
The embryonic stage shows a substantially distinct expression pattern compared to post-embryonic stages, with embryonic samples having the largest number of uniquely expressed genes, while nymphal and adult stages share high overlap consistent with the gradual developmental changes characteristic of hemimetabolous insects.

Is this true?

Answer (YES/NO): NO